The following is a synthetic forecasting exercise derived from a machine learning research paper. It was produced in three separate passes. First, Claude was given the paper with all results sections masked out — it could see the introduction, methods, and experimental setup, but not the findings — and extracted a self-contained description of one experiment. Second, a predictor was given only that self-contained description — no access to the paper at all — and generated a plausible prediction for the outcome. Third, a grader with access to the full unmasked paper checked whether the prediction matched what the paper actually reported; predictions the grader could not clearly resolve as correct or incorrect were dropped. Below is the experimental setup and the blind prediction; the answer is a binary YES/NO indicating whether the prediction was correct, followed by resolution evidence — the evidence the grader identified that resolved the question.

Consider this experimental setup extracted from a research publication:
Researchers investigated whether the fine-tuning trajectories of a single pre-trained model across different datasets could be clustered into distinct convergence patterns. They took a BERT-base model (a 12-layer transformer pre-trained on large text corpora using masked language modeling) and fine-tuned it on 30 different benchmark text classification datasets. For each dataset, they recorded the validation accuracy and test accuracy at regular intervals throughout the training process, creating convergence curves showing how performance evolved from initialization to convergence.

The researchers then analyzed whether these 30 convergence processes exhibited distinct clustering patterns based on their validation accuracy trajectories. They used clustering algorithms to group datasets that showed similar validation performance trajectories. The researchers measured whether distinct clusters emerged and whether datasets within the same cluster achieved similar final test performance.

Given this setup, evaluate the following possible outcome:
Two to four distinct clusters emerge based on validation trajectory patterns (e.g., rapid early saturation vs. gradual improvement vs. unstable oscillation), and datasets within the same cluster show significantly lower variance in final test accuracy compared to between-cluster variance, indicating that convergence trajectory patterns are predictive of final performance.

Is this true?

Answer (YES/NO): YES